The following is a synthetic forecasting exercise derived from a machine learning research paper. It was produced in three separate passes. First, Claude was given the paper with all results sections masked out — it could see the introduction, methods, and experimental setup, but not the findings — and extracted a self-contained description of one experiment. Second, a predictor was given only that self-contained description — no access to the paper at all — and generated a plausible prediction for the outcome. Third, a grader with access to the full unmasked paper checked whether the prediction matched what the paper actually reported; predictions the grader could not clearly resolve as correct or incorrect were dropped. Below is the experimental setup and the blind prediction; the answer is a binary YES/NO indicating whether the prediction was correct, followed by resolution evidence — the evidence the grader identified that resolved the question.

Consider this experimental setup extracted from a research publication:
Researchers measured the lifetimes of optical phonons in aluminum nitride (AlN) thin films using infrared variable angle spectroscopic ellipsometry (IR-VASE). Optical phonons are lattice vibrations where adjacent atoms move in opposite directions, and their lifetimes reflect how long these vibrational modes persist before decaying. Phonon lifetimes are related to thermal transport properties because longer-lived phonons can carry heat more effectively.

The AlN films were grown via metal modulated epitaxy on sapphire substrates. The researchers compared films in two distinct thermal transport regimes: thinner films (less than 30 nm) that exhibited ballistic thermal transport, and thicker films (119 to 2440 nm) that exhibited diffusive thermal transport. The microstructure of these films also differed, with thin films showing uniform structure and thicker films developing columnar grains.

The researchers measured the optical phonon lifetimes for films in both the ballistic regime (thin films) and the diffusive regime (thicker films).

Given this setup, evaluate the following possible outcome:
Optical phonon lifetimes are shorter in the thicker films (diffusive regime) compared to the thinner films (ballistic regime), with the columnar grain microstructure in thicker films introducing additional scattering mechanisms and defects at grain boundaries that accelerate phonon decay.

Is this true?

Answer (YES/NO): NO